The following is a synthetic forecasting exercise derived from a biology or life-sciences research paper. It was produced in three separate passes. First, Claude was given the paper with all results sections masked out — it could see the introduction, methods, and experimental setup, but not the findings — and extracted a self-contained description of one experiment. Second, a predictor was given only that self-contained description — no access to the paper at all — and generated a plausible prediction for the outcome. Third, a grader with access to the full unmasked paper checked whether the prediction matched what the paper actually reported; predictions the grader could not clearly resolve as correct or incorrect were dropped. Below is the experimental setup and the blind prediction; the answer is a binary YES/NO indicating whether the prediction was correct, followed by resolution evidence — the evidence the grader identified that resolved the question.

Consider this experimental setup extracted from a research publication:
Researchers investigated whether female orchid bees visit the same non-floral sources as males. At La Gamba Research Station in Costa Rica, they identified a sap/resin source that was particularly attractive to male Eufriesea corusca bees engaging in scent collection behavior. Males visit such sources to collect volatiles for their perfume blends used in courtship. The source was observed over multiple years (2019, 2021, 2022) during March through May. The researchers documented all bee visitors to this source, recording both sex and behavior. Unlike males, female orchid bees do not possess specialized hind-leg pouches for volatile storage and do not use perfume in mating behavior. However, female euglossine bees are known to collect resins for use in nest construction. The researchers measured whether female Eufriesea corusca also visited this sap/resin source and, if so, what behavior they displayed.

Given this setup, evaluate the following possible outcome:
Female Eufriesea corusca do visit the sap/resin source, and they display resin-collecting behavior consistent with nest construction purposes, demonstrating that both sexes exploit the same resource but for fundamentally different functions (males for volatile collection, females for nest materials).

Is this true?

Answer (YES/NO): NO